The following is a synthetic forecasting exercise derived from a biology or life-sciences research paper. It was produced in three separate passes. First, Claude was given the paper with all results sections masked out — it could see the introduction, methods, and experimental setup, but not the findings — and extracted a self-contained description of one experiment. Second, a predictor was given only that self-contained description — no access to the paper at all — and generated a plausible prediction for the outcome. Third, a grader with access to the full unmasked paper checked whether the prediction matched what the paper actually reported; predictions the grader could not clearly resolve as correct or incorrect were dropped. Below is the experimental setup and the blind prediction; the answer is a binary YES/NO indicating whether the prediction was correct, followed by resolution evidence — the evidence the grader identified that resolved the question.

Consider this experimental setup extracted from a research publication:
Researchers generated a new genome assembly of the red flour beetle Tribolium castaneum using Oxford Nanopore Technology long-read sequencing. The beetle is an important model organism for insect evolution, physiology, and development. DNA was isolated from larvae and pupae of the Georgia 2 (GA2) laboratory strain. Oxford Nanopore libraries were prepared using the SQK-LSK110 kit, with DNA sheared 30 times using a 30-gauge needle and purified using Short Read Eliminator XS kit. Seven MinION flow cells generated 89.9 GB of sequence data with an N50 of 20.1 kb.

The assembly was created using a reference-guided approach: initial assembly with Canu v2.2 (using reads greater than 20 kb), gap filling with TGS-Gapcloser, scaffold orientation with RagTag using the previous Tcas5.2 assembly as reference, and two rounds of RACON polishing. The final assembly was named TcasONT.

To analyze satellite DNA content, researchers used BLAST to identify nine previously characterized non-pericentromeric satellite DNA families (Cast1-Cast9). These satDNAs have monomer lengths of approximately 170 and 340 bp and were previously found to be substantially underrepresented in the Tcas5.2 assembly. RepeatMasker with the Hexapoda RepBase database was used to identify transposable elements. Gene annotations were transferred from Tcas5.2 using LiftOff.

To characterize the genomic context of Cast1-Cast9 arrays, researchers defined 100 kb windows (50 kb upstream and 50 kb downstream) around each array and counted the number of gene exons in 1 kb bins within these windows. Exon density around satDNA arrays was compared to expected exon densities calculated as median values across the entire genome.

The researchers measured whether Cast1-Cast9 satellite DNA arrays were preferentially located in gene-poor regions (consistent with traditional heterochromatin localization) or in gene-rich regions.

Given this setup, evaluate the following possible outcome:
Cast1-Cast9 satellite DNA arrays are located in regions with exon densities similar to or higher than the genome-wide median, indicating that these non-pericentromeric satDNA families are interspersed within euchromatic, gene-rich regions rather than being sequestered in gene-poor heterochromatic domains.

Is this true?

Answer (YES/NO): YES